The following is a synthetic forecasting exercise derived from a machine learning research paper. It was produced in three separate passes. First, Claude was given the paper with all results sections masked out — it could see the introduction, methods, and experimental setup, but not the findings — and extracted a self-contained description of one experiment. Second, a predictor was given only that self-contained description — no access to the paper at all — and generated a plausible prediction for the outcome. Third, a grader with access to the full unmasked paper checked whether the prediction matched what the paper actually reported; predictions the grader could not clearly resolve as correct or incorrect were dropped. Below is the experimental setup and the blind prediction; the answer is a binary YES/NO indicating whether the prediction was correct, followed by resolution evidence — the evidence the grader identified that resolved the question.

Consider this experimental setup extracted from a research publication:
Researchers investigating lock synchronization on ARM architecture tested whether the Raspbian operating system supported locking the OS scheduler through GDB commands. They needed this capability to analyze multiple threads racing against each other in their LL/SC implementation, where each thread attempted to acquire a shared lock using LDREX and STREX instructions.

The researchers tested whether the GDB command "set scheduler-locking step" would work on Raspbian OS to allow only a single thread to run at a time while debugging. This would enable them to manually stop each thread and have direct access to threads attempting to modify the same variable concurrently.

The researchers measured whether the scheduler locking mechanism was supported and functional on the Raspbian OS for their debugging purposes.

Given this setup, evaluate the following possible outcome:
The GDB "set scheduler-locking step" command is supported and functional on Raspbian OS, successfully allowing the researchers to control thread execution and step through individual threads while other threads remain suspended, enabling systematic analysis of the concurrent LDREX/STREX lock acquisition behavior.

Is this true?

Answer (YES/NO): YES